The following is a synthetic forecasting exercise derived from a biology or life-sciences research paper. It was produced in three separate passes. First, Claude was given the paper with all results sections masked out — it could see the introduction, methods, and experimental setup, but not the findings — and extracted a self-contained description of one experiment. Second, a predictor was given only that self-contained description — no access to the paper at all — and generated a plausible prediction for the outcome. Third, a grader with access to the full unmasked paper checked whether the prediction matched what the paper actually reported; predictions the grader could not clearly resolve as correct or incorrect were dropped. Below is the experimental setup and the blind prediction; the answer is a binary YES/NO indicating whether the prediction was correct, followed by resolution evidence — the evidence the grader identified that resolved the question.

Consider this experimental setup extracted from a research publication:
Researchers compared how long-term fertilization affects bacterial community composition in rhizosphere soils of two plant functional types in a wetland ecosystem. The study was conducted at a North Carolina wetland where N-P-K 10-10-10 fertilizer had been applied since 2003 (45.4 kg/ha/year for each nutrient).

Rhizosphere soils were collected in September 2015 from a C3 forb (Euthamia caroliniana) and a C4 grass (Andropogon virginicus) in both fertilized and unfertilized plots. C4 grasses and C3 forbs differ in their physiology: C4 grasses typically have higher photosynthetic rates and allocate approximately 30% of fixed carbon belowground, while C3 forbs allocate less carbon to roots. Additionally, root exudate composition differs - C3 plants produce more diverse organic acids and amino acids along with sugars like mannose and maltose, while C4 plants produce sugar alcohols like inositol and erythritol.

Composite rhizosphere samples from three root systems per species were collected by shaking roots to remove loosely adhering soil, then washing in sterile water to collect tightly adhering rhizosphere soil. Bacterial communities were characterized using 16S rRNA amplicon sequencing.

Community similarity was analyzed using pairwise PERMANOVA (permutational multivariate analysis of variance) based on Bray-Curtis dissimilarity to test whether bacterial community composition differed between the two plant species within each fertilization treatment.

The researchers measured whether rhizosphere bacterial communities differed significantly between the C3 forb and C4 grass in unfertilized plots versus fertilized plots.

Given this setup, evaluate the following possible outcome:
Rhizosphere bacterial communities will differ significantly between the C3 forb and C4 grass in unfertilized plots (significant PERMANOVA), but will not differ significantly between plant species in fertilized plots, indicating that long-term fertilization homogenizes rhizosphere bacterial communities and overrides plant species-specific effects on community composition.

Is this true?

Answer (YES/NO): NO